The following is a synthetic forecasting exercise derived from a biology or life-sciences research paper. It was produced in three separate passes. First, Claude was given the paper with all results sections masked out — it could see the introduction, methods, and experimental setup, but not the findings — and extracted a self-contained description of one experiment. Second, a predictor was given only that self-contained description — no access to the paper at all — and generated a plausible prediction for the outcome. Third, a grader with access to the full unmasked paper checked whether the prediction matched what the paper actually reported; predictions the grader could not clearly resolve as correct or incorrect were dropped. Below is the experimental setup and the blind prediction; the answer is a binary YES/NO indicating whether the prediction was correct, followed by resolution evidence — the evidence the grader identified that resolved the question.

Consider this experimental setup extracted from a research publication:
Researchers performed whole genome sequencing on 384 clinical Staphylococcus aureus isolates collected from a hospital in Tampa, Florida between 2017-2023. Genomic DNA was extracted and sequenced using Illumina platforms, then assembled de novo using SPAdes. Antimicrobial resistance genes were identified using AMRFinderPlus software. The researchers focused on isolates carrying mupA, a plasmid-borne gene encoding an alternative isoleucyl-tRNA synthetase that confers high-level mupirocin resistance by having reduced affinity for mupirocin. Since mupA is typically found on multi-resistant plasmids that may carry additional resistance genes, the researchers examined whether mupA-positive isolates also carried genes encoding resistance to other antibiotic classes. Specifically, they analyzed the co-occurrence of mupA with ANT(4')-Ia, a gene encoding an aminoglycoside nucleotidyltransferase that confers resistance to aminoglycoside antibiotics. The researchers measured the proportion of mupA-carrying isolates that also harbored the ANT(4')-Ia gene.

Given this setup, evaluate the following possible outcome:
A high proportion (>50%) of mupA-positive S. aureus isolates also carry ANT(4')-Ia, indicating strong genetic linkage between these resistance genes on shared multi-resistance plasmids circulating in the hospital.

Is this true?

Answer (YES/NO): YES